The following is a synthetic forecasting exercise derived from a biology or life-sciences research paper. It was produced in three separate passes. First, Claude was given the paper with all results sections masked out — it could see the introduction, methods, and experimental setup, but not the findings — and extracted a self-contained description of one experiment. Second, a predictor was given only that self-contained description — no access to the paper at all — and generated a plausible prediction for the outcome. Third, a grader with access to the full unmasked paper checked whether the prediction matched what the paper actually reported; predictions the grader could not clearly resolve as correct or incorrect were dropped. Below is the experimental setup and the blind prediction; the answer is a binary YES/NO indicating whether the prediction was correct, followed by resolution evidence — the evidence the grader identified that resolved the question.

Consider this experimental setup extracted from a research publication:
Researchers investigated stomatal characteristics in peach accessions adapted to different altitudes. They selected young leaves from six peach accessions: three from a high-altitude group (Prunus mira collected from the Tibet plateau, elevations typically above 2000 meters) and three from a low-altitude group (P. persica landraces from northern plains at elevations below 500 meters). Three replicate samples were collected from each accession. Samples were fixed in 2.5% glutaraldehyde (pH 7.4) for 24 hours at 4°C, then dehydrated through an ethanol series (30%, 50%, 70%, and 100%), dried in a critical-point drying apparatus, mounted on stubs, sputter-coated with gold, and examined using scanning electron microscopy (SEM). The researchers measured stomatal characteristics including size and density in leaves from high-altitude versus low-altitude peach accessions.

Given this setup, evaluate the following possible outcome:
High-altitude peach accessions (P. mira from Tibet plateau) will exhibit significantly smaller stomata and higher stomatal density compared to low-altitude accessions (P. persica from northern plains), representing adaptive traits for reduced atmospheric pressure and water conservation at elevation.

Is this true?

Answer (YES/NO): NO